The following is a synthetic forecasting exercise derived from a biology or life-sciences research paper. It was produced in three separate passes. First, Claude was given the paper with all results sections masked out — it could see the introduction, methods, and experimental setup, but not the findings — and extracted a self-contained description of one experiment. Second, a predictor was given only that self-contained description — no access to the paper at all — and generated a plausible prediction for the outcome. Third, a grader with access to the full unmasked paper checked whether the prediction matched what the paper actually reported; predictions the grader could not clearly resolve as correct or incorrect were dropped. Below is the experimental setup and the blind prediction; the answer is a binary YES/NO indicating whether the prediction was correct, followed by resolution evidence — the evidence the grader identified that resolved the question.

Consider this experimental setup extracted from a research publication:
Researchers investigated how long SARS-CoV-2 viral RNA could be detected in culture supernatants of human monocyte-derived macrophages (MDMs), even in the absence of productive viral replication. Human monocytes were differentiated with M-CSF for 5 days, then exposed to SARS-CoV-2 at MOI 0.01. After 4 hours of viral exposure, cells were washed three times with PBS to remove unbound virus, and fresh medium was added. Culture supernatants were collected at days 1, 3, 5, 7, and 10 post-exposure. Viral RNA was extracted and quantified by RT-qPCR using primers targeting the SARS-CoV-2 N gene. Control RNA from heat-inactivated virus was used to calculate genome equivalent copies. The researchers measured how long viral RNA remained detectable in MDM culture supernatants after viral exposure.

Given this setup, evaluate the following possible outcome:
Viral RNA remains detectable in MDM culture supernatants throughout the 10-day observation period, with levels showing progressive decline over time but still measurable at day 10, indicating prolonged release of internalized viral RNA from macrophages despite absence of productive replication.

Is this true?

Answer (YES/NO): NO